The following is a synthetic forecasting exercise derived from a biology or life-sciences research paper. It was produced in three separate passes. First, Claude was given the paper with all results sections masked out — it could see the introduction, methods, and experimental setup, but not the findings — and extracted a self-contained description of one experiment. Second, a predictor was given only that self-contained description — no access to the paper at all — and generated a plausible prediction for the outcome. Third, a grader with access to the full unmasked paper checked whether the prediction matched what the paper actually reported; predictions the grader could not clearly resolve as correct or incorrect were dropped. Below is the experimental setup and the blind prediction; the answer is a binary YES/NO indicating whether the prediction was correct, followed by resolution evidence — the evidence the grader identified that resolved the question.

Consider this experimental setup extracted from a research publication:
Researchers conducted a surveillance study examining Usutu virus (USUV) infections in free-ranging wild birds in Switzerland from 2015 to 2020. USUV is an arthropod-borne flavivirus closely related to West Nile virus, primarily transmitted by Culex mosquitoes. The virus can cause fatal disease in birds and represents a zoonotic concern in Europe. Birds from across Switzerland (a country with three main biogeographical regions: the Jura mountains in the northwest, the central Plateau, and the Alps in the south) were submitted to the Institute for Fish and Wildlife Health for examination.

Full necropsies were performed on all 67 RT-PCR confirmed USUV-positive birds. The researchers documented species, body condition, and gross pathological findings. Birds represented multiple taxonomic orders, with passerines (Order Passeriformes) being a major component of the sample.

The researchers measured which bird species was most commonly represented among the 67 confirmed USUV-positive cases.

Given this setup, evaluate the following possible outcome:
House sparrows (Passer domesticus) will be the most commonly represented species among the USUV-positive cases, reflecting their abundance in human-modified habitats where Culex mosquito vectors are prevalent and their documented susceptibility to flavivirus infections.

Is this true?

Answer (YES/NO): NO